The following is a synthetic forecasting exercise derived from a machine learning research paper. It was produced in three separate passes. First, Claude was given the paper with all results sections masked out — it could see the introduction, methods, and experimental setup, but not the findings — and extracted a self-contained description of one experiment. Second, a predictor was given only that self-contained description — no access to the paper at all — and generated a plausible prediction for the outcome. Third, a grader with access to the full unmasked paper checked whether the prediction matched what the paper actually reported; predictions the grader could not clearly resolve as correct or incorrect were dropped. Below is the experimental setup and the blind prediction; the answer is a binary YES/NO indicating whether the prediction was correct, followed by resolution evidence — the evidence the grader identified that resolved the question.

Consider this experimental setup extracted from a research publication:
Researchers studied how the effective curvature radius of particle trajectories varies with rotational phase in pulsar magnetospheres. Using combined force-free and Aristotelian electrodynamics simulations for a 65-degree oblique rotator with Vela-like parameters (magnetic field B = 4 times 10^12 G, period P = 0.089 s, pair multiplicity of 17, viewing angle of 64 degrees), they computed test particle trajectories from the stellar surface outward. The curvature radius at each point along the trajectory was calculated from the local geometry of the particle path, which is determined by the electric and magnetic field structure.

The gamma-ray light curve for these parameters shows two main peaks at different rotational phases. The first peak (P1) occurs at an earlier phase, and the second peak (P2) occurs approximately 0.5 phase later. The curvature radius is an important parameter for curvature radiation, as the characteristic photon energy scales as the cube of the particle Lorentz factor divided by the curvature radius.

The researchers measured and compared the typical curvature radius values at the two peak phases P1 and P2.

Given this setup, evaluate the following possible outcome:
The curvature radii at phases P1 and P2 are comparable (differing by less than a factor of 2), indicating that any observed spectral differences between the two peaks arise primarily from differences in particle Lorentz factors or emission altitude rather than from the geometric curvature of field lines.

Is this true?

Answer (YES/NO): NO